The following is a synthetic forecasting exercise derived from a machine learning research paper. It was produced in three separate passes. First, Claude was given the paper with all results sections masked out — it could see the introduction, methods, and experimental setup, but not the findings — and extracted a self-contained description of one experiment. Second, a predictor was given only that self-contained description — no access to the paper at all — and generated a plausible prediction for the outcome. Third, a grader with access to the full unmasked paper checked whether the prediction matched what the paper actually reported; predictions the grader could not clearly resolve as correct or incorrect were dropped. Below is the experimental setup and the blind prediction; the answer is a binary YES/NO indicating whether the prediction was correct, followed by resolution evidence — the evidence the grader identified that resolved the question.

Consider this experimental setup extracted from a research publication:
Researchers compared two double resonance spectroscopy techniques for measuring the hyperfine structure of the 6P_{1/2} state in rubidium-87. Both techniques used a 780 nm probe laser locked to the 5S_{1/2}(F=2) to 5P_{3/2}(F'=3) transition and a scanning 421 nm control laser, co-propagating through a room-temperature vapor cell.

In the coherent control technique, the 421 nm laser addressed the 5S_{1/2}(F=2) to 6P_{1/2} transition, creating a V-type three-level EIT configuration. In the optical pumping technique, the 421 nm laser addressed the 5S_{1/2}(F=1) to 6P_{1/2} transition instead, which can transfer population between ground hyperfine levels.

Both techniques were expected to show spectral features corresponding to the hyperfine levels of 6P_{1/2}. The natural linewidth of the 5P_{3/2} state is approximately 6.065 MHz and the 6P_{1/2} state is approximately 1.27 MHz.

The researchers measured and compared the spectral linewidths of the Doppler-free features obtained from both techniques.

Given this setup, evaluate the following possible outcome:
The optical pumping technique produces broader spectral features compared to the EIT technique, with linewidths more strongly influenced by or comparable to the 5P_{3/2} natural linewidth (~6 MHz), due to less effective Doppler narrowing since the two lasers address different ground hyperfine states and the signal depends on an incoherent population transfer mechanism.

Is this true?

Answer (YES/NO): NO